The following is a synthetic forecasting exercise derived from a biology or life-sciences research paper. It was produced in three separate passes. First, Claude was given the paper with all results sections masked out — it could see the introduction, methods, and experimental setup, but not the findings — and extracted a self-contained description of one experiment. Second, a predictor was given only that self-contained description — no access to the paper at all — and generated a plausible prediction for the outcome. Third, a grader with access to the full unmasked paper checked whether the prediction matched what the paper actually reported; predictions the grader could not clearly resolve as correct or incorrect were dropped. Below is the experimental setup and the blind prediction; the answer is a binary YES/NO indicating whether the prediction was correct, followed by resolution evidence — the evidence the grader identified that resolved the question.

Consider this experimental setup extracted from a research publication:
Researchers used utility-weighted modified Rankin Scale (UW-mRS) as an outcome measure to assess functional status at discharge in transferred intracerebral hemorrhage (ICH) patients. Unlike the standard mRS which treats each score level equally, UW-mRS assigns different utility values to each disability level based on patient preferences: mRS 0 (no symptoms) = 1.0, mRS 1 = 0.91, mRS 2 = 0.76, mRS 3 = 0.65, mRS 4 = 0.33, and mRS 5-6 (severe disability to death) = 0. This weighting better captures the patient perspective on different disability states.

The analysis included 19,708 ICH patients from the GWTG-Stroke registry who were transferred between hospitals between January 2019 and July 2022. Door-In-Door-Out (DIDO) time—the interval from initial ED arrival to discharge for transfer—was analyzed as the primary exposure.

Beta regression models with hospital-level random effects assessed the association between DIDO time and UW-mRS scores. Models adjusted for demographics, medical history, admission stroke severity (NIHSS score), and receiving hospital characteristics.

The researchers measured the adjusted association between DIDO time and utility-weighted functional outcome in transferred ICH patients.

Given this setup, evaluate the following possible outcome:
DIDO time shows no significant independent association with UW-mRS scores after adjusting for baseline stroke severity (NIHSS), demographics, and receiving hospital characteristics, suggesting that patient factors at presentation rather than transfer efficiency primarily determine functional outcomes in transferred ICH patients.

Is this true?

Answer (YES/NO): YES